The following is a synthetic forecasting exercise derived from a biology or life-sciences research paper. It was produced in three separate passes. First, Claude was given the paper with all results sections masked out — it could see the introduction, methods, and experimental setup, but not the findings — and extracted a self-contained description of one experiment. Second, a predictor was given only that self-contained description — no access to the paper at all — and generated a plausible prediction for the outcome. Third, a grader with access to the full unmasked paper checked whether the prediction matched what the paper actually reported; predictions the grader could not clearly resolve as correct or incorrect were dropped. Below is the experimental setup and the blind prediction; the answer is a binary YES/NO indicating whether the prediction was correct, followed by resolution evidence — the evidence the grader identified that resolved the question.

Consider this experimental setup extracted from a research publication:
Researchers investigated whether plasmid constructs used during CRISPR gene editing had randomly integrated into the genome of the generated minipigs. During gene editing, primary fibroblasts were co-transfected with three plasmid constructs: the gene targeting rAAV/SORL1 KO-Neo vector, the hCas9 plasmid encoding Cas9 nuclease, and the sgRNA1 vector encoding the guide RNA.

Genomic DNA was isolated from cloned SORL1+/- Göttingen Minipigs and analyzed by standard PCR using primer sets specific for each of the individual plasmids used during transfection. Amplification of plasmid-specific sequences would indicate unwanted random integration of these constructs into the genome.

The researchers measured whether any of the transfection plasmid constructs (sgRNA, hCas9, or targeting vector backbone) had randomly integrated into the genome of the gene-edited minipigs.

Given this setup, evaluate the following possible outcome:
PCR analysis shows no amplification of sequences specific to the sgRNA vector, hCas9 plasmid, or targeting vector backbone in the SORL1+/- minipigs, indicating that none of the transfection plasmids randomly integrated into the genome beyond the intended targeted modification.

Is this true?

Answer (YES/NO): YES